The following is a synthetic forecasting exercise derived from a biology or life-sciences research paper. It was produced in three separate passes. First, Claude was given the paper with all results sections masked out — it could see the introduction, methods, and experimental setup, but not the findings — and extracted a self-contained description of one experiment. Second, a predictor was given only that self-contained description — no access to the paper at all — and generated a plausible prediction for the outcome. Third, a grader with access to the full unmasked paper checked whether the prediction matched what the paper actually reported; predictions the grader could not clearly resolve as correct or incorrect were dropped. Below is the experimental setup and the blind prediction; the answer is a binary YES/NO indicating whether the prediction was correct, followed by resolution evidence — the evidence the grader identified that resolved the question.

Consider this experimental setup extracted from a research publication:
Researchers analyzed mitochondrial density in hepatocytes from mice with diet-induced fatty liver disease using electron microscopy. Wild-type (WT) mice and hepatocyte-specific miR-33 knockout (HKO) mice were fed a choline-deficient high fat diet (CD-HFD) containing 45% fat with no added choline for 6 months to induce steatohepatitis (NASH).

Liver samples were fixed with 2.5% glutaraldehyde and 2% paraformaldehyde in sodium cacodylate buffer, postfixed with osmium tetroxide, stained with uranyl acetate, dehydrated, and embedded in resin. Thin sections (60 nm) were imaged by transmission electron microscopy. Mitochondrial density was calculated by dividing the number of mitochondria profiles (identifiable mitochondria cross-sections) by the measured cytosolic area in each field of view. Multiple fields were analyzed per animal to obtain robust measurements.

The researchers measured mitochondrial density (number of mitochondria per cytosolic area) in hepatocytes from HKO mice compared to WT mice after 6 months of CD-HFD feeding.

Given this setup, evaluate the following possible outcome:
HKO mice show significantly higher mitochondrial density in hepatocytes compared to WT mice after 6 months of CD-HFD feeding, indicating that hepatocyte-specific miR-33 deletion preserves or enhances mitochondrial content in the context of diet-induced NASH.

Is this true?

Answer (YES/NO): YES